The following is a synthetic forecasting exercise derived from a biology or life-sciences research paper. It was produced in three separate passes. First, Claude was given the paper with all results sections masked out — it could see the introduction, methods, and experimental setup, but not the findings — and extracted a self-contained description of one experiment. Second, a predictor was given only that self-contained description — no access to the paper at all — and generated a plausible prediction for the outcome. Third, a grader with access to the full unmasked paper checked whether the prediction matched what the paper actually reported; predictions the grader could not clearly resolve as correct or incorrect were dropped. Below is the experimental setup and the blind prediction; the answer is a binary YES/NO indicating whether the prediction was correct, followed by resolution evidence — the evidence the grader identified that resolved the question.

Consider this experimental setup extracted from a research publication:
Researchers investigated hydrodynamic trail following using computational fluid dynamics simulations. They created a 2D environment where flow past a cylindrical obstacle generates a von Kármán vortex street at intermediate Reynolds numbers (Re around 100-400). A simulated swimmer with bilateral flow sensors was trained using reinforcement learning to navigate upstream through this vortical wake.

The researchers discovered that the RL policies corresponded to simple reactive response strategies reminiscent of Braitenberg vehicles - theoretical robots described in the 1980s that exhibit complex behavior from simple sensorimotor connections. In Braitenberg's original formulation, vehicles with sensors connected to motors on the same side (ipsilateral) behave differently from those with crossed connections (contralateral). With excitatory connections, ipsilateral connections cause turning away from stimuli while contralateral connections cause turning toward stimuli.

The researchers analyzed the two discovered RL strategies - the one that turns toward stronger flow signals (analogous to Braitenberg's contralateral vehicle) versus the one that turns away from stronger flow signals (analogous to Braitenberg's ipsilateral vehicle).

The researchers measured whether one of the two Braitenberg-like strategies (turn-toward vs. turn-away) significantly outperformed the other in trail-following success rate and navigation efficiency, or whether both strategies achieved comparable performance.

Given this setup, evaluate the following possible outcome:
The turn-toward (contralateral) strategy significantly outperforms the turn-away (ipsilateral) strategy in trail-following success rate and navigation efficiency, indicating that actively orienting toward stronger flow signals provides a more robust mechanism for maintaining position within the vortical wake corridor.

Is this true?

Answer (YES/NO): NO